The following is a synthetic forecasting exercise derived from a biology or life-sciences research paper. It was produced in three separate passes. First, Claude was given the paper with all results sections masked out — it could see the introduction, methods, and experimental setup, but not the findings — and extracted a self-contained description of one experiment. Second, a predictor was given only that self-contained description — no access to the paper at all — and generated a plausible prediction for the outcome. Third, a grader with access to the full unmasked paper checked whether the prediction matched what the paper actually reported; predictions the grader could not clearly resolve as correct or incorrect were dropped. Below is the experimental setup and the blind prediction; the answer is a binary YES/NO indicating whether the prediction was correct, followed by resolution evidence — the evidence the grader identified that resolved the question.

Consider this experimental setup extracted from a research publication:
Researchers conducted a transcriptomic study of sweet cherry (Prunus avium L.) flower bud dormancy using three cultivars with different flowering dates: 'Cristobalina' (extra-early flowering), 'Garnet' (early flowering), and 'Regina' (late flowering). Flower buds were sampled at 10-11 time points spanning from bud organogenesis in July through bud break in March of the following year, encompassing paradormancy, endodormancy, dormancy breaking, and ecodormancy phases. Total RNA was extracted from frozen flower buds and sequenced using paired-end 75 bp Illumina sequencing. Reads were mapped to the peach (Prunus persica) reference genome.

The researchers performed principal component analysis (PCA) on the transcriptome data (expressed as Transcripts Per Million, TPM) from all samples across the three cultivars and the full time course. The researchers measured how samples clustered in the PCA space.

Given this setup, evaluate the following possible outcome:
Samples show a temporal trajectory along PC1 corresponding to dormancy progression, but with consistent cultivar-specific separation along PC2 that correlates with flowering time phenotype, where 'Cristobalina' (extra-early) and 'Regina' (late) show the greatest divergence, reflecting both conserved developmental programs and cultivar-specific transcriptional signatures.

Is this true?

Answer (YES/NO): NO